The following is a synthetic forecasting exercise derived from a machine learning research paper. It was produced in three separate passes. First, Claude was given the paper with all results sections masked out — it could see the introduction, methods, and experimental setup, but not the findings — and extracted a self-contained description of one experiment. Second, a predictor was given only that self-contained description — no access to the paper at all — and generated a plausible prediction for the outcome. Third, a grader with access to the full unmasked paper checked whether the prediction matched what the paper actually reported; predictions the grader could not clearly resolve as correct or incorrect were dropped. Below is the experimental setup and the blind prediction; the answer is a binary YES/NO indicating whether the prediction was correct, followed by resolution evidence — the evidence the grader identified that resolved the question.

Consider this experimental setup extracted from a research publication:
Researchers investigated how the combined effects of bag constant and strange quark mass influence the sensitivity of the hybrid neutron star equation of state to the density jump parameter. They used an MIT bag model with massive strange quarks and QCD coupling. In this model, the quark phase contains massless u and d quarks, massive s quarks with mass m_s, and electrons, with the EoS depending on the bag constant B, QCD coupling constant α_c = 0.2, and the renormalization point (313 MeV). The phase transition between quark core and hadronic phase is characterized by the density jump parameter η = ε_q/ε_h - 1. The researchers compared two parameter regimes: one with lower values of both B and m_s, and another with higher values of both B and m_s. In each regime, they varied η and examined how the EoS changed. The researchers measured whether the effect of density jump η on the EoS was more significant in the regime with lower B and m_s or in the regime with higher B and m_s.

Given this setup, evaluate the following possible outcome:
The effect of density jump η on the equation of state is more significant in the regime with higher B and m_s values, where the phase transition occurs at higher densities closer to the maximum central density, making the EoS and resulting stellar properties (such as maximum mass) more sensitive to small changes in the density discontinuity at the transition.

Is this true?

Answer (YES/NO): NO